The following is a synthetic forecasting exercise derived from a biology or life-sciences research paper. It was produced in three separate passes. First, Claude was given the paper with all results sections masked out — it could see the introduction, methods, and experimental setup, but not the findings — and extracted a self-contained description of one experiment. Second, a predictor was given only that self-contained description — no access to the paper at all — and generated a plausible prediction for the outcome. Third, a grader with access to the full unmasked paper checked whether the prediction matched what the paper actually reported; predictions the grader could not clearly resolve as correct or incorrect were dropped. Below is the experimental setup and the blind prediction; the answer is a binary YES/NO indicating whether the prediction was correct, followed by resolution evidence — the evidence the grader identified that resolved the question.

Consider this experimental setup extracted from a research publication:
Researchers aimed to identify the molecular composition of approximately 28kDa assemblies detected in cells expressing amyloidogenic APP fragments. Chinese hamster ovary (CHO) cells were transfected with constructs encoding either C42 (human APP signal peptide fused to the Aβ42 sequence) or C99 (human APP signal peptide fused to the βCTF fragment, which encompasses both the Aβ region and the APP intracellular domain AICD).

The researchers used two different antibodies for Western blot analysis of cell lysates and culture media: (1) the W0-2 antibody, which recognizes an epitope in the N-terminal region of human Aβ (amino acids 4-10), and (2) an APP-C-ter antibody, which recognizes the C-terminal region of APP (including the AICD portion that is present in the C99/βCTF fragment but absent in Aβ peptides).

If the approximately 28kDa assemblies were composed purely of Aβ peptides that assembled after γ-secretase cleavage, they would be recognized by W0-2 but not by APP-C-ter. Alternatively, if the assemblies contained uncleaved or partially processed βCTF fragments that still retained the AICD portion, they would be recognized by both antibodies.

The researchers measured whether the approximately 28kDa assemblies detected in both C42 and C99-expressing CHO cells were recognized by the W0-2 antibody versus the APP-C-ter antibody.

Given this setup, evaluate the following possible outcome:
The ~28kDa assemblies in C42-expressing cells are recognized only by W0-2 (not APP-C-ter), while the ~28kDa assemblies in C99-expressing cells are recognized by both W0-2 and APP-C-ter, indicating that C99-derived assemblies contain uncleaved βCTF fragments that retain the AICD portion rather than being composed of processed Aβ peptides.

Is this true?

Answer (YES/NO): NO